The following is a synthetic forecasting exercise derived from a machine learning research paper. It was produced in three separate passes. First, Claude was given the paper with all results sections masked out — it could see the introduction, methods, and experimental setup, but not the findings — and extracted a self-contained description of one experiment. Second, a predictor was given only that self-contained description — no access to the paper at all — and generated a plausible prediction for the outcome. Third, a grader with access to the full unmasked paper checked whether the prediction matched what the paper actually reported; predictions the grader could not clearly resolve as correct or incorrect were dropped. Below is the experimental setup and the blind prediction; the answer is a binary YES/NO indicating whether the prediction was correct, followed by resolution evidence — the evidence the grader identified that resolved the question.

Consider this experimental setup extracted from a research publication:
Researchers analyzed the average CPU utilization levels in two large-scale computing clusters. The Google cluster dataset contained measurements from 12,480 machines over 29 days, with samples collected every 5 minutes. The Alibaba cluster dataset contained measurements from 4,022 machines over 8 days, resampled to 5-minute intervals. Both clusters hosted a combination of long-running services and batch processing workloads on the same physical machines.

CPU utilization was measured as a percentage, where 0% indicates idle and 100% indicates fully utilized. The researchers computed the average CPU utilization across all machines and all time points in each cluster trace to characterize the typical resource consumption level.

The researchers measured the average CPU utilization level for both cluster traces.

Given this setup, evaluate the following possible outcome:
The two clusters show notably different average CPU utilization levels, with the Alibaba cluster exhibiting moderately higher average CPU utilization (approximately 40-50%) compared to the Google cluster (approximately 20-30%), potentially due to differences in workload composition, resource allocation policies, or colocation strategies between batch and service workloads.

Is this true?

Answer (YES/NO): NO